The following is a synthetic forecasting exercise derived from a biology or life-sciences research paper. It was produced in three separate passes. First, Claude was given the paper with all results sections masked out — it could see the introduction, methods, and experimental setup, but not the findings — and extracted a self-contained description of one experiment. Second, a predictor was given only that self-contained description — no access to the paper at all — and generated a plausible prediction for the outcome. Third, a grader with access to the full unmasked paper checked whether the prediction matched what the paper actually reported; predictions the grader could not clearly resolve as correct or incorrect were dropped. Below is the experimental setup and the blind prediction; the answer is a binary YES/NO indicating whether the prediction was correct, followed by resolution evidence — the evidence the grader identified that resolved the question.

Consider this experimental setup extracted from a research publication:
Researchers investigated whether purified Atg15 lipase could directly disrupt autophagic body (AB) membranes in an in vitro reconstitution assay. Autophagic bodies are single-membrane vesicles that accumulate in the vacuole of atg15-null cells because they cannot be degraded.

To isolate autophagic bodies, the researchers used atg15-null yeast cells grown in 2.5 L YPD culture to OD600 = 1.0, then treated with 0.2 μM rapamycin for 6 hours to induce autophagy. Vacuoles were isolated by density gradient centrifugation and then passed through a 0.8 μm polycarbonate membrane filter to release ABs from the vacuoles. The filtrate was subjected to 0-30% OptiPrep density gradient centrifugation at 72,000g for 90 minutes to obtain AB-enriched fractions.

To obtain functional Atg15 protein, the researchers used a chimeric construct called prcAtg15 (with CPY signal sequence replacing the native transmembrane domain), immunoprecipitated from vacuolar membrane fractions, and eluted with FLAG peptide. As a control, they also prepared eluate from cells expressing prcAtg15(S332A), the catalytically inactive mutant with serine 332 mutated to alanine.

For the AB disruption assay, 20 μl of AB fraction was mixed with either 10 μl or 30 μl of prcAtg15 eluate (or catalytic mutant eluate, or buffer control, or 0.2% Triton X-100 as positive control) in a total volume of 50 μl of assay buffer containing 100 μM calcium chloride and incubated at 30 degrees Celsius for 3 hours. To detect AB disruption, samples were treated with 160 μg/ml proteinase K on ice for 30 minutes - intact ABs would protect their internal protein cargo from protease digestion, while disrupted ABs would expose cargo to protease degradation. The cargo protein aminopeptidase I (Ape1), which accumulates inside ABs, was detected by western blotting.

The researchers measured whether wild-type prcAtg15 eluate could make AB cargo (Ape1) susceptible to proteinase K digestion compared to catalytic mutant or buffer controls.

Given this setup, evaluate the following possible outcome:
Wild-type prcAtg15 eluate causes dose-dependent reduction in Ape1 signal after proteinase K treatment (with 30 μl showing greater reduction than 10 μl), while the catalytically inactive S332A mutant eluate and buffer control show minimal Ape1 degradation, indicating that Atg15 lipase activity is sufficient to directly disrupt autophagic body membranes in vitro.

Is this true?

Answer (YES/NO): YES